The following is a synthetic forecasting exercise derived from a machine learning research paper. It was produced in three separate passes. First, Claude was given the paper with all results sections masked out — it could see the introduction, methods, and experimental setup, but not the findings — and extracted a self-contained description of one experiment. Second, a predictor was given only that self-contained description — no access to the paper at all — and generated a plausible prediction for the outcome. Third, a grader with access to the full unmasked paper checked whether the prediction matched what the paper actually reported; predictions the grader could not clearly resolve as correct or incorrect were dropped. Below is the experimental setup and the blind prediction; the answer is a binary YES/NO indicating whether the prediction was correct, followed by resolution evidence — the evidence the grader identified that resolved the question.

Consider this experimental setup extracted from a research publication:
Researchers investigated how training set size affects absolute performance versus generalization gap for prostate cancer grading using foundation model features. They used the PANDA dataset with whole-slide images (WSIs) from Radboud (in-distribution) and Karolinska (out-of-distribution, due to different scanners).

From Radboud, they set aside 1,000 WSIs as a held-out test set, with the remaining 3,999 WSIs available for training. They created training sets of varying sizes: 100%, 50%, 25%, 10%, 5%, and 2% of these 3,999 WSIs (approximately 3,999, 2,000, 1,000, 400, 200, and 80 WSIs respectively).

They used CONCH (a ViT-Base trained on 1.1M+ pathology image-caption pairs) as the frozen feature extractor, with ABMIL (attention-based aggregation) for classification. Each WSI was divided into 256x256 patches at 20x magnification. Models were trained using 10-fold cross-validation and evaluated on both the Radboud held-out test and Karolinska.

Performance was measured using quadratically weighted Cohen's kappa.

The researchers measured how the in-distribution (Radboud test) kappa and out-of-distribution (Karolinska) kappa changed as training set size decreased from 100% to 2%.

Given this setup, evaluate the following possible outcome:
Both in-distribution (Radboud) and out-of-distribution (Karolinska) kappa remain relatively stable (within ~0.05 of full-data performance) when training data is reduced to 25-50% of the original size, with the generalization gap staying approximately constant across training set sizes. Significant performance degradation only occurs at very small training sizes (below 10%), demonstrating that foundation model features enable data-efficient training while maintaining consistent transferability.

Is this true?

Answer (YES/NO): NO